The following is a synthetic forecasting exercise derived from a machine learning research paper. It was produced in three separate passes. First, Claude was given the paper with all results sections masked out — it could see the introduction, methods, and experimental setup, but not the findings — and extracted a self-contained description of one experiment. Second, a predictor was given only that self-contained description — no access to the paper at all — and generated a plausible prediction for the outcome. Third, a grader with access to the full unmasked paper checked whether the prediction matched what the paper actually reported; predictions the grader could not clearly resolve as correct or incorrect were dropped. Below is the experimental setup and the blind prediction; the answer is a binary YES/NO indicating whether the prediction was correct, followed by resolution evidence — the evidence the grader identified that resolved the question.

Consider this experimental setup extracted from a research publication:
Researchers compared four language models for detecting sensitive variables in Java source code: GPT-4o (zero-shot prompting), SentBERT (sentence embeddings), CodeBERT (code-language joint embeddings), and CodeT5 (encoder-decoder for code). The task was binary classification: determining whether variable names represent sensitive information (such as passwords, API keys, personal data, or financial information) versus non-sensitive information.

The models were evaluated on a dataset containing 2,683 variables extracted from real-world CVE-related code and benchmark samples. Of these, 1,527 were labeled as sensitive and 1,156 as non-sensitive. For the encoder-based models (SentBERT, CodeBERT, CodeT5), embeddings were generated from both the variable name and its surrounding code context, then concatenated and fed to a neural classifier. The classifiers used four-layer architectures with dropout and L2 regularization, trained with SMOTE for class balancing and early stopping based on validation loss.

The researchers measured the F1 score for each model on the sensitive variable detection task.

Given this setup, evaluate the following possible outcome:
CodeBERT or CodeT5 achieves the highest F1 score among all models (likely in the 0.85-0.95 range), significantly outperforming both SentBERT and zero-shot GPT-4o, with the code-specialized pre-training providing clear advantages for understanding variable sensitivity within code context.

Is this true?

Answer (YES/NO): NO